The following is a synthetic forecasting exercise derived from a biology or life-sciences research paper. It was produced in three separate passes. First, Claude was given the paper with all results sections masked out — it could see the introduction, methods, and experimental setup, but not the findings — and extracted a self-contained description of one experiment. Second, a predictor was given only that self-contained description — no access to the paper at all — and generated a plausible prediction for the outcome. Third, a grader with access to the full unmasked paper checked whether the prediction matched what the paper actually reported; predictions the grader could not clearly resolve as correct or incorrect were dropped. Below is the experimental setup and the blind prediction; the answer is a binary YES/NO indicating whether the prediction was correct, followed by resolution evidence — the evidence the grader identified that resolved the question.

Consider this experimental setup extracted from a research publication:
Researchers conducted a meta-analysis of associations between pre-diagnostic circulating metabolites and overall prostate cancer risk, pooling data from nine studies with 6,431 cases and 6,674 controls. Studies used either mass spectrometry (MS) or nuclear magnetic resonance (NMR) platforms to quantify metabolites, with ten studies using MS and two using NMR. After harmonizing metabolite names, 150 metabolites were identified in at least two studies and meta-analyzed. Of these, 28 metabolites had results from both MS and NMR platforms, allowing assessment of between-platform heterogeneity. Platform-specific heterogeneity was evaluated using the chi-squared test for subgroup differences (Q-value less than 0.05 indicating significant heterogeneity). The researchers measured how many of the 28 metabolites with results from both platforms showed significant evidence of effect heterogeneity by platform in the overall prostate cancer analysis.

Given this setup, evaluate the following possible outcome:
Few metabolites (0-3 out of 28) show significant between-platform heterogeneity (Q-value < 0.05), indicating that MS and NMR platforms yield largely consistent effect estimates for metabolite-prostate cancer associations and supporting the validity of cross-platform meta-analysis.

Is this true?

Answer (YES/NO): NO